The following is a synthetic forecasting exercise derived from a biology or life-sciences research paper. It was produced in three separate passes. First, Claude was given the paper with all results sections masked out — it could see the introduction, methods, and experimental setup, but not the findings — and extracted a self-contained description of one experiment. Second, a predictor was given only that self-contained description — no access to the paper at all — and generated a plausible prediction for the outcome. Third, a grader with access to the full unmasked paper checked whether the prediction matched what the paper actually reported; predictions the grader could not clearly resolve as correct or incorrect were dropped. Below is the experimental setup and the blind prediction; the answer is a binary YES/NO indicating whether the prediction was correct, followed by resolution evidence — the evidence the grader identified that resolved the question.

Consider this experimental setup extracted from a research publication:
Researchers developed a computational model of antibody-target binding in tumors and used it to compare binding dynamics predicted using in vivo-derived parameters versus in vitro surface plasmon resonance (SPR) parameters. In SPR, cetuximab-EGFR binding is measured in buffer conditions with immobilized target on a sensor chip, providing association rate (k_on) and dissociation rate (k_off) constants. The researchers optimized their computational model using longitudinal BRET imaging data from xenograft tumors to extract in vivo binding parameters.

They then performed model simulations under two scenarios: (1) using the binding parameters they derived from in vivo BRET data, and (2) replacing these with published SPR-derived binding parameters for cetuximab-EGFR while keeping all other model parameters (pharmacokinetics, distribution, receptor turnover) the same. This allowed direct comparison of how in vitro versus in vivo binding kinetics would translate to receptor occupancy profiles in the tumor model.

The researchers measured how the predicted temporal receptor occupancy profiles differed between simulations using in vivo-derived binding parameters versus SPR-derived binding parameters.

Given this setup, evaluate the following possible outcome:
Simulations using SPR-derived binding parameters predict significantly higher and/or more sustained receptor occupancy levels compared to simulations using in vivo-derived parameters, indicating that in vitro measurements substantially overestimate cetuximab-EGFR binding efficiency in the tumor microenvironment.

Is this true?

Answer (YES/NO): YES